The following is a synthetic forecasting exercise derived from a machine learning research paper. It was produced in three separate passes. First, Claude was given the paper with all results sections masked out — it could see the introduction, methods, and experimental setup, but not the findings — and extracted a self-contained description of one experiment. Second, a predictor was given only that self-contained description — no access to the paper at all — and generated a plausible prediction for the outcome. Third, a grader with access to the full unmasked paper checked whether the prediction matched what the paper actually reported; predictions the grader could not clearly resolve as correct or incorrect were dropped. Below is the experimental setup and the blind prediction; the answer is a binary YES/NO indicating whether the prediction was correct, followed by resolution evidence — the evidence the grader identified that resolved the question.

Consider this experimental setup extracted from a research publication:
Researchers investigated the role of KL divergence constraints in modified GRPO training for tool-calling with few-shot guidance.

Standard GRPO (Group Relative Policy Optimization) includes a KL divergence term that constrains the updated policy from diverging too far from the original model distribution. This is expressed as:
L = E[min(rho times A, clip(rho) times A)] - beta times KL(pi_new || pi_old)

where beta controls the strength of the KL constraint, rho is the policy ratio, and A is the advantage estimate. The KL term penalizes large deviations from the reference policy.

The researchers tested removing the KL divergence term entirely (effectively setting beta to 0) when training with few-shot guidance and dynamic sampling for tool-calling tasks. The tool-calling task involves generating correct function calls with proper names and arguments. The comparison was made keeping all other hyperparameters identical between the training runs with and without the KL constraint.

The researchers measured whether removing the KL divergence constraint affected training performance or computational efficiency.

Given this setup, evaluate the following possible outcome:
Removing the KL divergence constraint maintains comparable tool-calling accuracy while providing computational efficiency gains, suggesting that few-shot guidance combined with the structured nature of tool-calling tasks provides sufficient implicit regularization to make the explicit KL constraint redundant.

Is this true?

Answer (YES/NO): YES